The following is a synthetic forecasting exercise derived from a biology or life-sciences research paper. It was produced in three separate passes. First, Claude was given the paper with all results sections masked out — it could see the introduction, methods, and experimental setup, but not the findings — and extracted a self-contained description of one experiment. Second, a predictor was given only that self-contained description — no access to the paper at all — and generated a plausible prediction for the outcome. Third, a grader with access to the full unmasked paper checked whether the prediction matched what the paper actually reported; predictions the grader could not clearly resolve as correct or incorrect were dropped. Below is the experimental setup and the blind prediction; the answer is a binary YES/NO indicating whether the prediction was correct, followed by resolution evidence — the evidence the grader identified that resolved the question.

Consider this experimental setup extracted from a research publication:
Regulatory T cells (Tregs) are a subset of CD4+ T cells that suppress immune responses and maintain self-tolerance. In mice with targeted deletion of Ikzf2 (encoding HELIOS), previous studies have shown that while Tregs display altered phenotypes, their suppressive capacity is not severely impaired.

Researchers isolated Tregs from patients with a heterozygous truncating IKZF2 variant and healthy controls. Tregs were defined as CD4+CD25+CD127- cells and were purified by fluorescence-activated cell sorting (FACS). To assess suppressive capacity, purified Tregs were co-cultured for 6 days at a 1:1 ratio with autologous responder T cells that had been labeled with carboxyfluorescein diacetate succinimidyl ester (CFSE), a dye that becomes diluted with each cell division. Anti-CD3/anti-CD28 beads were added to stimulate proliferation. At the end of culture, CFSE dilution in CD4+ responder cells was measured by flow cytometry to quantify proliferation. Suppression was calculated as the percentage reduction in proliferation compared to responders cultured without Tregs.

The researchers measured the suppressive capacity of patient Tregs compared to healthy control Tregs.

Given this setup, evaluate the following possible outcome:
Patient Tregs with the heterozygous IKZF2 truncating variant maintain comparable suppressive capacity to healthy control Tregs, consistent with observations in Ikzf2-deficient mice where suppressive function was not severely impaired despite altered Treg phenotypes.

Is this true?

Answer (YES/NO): YES